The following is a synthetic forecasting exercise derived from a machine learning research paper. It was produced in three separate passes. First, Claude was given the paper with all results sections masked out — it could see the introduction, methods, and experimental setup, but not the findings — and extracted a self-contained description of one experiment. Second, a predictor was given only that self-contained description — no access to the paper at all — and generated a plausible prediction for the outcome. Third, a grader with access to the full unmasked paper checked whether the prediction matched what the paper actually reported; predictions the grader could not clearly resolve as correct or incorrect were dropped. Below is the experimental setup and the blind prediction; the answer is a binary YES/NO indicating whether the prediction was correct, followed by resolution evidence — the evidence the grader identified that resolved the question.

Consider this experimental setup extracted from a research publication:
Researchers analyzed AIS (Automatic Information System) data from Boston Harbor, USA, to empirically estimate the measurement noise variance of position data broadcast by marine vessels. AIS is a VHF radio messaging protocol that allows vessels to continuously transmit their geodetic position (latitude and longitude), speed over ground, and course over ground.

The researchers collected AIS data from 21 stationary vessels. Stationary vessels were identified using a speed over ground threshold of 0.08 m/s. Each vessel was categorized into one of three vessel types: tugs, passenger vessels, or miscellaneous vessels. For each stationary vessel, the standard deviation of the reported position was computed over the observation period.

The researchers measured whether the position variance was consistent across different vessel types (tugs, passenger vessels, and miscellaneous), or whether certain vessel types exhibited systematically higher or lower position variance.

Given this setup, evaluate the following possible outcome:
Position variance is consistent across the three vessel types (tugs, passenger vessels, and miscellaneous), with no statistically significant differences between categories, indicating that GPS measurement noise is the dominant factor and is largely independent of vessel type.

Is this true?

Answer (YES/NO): YES